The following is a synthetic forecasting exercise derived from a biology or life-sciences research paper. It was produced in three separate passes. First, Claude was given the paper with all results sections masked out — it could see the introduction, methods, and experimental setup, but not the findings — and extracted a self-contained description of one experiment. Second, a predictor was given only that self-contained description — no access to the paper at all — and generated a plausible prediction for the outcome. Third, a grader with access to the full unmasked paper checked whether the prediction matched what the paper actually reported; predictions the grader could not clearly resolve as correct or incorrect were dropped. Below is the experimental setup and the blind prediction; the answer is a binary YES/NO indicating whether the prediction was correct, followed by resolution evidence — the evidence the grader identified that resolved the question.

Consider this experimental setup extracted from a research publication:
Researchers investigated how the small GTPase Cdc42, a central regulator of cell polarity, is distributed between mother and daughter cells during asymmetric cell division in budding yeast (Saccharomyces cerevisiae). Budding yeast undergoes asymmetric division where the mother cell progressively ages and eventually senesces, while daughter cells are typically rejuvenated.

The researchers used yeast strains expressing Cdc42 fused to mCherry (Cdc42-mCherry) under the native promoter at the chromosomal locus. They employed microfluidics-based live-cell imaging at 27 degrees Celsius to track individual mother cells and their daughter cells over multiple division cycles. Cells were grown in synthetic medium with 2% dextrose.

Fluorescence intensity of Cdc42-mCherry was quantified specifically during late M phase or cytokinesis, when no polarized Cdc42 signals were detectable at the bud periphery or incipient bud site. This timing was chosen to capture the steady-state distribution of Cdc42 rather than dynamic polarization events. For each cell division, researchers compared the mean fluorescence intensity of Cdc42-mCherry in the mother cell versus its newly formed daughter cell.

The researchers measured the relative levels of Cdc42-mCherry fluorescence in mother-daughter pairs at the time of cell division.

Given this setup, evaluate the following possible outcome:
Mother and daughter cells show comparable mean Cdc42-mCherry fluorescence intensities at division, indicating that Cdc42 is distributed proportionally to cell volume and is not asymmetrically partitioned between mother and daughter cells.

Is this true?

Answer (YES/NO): NO